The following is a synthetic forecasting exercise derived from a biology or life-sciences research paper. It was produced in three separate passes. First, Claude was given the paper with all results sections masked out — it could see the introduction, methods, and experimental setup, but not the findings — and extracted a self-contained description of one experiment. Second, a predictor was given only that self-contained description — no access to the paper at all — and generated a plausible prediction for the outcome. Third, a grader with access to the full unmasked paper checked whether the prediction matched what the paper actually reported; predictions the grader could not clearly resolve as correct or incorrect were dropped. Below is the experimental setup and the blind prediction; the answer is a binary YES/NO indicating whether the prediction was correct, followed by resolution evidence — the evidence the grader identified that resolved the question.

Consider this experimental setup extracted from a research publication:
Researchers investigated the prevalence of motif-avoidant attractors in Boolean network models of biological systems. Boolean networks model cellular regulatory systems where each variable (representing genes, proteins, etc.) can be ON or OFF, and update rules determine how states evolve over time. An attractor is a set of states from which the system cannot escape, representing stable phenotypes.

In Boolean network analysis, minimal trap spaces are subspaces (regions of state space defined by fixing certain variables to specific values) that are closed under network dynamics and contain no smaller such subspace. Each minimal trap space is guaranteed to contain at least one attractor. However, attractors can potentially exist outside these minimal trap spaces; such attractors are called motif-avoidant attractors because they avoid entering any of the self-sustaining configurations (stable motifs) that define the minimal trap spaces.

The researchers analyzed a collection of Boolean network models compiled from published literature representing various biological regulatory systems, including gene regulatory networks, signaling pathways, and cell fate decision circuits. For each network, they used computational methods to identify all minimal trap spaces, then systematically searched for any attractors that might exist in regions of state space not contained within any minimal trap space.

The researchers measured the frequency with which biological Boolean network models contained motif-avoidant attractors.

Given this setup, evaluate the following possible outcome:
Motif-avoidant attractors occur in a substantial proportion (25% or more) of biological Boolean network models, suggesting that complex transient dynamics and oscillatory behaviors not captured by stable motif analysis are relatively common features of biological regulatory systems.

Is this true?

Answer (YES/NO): NO